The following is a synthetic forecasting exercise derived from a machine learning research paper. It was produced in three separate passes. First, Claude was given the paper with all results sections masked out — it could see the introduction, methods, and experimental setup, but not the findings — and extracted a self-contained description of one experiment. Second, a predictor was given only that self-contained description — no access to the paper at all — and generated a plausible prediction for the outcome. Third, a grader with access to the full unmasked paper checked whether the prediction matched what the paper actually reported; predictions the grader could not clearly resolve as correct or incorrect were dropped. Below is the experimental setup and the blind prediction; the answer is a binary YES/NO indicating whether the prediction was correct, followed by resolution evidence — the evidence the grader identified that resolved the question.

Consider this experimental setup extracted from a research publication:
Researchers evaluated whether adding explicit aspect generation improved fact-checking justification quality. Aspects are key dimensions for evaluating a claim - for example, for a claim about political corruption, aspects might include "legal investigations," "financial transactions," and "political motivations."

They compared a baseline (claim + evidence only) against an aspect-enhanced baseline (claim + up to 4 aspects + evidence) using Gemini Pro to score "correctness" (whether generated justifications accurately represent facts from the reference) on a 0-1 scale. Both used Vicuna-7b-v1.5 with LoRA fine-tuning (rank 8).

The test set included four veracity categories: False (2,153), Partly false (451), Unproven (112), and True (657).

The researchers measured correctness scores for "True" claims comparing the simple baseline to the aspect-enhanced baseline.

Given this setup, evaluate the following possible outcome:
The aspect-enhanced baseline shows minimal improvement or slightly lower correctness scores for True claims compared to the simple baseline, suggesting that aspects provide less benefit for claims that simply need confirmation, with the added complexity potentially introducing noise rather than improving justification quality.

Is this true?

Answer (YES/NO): NO